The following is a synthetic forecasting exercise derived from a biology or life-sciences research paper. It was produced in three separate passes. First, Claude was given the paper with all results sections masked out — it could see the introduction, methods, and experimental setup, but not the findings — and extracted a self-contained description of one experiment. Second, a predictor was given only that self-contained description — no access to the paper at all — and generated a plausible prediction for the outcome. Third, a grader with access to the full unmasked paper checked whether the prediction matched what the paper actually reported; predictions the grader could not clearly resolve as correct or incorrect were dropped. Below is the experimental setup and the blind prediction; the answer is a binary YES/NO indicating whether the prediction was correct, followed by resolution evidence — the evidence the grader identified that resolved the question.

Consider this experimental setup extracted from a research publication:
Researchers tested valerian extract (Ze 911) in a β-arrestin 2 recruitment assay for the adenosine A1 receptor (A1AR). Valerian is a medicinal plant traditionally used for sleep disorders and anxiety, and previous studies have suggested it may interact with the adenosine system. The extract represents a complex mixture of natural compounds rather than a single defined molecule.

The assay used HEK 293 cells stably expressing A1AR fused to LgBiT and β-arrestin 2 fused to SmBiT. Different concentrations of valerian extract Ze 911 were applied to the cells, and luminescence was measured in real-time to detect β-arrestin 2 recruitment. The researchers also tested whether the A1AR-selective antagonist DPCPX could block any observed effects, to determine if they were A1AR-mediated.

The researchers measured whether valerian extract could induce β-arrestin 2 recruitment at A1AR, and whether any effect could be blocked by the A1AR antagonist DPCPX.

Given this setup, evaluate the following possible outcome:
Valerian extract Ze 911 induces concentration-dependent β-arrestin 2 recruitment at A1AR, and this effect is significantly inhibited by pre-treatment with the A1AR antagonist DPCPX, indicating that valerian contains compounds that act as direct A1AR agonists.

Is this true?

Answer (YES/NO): NO